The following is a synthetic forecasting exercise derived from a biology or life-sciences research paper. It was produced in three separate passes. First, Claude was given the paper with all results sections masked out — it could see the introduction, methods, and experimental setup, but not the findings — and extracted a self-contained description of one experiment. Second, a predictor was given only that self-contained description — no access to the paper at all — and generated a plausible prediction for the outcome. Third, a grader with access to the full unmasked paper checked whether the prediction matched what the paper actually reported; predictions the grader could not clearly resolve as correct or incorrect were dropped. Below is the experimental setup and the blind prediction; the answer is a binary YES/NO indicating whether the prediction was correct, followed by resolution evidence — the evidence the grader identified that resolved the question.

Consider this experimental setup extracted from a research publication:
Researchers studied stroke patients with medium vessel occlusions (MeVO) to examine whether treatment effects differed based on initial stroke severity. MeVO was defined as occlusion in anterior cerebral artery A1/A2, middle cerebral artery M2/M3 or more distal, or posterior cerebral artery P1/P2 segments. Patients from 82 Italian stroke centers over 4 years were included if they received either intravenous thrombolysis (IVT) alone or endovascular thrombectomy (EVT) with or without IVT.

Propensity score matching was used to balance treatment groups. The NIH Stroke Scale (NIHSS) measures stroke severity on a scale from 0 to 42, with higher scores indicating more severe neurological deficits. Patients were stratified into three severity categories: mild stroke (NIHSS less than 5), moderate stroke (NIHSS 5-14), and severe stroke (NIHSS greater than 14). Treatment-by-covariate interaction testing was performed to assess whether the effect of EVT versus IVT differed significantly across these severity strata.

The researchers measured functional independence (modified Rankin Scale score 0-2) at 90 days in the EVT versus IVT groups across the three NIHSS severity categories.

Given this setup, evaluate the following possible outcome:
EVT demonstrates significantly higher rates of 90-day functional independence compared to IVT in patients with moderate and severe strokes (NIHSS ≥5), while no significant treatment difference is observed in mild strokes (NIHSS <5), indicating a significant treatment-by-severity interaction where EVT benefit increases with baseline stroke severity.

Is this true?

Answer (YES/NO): NO